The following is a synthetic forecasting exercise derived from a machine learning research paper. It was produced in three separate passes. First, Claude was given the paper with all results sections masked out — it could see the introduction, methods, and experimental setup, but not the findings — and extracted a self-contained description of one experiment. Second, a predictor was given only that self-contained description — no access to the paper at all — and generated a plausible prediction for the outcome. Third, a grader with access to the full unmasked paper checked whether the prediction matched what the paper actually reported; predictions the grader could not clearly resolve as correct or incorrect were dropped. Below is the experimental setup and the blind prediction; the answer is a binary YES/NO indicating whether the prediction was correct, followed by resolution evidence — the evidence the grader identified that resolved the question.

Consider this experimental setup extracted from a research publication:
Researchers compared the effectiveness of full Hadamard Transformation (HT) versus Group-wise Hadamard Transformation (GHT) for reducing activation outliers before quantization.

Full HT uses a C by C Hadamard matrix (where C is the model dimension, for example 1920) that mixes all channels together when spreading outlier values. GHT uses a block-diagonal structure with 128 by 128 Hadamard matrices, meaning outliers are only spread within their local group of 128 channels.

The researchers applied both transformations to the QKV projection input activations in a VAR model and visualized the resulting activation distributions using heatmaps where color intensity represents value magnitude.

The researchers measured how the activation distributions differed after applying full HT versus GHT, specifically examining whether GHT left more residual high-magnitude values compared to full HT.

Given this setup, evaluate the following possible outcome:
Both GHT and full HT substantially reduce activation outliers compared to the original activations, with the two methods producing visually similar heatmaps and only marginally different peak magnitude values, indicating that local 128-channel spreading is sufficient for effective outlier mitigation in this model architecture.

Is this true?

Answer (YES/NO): NO